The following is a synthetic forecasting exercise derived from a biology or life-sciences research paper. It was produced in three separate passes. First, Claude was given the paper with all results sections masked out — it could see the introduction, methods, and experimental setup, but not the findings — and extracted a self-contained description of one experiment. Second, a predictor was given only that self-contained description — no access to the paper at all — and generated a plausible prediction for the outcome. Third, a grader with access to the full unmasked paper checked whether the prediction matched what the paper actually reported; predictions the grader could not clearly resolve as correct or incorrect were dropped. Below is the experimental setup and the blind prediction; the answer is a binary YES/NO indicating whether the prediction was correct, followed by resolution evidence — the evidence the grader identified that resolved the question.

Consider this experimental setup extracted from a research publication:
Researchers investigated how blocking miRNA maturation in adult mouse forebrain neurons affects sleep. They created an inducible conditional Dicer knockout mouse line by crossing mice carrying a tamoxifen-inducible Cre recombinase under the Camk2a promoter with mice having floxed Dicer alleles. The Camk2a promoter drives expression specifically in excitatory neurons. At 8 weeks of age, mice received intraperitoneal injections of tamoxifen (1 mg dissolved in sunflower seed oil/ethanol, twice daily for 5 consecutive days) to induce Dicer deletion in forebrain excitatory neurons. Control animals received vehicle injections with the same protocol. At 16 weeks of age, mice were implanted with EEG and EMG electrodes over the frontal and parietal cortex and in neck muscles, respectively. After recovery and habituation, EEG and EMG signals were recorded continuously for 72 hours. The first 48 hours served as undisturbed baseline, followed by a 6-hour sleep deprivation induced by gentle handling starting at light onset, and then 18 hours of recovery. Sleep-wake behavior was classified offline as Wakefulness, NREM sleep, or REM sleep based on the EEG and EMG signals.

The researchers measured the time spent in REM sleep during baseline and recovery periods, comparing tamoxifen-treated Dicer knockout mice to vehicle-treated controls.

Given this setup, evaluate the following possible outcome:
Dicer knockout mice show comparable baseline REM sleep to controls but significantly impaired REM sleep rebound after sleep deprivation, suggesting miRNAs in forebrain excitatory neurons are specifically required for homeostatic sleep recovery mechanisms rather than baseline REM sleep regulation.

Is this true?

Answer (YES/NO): YES